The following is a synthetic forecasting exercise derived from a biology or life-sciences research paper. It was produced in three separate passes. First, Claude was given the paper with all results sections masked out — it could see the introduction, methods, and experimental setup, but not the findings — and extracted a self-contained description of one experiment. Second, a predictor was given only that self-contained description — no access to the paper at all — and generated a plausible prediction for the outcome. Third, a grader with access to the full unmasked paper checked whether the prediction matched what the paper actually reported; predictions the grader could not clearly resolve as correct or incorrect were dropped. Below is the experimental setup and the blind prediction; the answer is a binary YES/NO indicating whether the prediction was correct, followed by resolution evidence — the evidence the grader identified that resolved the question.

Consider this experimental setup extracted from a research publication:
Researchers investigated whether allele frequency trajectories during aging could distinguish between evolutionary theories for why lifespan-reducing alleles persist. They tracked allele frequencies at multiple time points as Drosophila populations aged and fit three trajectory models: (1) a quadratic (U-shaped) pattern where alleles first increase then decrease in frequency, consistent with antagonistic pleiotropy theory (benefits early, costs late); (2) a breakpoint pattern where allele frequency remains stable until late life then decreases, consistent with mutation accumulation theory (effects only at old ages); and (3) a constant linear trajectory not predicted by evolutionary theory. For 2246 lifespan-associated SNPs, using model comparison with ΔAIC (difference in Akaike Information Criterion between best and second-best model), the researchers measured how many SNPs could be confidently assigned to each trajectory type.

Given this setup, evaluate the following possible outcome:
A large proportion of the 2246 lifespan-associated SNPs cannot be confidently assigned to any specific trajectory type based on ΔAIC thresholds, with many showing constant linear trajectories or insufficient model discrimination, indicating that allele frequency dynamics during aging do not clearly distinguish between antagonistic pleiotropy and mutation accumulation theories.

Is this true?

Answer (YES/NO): NO